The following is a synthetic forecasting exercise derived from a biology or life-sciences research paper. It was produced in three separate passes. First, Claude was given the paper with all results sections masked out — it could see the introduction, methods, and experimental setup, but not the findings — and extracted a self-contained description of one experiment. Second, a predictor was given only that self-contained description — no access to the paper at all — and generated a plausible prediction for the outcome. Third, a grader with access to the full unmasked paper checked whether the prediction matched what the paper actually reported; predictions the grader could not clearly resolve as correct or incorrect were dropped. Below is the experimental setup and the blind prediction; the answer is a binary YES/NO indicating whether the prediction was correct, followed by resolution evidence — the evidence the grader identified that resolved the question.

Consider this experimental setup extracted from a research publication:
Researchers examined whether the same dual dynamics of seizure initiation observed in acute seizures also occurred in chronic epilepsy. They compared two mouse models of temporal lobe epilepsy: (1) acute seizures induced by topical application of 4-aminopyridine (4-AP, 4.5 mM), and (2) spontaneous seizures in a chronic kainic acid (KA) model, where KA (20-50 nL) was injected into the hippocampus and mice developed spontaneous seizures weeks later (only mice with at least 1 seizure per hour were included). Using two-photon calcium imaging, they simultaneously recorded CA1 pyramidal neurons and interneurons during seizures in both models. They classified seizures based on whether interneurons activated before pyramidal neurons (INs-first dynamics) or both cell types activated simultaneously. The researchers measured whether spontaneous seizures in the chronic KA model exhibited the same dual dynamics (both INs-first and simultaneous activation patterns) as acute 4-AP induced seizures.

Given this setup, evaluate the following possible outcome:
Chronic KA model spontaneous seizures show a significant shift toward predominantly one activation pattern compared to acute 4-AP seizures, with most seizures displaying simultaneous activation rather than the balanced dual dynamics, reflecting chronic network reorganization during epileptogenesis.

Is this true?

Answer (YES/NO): YES